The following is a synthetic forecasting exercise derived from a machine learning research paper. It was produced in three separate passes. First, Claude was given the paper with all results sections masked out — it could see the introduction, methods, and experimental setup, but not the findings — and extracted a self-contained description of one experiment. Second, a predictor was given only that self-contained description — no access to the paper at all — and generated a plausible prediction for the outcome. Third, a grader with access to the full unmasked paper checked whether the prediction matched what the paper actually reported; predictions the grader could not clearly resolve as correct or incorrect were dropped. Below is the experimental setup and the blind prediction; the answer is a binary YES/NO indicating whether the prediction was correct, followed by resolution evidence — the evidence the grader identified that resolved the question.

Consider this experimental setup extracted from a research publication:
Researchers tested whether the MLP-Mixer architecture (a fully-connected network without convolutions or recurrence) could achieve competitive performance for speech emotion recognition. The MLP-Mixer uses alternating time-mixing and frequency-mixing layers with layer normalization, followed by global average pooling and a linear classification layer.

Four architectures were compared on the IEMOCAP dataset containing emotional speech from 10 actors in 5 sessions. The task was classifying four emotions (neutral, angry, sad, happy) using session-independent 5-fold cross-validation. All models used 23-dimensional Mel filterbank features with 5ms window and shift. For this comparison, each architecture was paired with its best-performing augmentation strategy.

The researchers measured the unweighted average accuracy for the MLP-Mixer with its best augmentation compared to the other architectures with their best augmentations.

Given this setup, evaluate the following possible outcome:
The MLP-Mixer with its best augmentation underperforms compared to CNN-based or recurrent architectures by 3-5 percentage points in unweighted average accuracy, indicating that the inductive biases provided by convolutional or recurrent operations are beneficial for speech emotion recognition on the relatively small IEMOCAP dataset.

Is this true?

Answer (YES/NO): NO